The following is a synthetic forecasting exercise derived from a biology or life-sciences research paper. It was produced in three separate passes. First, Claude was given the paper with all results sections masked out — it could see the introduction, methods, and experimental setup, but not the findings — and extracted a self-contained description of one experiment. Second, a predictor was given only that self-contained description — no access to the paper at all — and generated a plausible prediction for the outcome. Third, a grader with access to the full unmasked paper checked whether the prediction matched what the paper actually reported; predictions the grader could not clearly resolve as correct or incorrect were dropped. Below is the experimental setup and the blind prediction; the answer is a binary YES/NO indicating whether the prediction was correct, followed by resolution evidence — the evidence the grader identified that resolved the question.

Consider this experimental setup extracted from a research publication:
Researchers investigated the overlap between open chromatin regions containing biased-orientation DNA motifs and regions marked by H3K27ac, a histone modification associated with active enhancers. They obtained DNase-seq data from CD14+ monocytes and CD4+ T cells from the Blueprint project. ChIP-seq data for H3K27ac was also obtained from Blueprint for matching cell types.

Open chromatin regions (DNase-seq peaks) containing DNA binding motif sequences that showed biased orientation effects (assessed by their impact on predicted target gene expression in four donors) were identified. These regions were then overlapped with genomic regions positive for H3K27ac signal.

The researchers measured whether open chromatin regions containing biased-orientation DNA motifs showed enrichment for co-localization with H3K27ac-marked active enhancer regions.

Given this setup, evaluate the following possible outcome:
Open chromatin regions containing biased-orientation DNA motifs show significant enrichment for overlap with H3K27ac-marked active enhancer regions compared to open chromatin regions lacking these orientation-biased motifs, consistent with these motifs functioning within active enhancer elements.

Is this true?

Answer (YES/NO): YES